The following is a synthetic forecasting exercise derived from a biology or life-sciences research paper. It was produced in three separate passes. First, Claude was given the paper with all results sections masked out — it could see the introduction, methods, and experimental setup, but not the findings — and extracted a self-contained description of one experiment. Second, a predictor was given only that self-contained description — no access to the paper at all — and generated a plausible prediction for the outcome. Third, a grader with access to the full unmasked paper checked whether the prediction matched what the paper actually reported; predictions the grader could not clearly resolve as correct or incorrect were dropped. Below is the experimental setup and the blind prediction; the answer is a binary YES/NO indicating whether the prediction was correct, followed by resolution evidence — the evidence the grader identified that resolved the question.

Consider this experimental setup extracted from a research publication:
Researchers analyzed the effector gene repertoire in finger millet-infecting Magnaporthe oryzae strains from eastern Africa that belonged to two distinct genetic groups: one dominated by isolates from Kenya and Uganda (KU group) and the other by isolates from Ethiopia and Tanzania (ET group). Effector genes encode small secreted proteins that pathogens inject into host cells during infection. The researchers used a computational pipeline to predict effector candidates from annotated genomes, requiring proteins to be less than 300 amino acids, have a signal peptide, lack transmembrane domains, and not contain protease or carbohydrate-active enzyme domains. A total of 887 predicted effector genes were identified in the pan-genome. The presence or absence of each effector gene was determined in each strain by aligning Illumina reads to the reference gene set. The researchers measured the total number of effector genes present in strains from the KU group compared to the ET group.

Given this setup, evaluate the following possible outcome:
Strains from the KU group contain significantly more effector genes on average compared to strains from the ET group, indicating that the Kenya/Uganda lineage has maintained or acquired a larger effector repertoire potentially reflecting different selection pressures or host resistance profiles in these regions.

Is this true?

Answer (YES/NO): NO